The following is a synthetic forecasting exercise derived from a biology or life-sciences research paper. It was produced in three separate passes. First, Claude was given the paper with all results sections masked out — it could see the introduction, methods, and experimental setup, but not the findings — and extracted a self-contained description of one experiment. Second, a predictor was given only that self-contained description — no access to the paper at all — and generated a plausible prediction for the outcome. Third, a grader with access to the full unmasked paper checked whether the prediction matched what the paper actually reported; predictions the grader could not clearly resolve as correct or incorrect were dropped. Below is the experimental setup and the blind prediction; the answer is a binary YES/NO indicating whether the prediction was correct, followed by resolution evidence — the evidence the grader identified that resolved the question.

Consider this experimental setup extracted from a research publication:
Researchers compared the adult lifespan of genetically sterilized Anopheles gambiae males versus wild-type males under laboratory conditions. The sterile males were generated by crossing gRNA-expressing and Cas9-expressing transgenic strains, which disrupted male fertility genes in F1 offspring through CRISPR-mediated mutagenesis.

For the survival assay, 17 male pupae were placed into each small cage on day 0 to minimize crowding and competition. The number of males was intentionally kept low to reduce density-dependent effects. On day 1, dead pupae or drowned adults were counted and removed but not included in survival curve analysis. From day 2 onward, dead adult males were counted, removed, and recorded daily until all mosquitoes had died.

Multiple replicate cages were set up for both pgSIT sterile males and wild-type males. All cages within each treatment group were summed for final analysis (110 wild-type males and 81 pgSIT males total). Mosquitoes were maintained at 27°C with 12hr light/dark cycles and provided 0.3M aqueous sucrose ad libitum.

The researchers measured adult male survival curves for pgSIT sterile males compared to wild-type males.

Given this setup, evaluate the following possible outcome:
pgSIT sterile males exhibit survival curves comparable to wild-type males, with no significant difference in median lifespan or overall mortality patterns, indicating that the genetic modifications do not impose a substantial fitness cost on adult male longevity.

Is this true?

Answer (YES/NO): YES